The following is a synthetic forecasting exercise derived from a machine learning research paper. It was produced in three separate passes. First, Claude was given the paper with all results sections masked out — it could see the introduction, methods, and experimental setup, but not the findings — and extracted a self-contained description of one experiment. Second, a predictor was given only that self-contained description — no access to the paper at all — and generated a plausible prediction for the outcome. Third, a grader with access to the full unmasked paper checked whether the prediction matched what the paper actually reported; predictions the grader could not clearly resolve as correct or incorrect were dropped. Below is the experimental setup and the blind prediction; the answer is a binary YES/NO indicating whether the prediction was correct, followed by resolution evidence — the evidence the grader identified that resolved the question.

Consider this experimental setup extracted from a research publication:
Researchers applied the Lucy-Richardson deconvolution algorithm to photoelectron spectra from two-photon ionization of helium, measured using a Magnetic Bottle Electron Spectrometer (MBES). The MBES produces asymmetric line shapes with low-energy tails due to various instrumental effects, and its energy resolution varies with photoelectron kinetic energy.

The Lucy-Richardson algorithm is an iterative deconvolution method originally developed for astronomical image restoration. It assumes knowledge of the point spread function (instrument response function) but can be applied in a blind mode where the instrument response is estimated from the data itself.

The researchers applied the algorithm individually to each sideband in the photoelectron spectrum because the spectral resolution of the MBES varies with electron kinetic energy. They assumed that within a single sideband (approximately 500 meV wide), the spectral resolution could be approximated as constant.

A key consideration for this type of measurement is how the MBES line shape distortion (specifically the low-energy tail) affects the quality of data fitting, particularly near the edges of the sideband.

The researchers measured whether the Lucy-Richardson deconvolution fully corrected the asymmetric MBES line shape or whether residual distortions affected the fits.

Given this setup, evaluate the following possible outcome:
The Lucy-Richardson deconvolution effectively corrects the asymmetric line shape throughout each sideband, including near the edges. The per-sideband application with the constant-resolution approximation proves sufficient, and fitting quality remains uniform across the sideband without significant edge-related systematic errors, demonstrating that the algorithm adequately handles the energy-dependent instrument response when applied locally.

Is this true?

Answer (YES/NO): NO